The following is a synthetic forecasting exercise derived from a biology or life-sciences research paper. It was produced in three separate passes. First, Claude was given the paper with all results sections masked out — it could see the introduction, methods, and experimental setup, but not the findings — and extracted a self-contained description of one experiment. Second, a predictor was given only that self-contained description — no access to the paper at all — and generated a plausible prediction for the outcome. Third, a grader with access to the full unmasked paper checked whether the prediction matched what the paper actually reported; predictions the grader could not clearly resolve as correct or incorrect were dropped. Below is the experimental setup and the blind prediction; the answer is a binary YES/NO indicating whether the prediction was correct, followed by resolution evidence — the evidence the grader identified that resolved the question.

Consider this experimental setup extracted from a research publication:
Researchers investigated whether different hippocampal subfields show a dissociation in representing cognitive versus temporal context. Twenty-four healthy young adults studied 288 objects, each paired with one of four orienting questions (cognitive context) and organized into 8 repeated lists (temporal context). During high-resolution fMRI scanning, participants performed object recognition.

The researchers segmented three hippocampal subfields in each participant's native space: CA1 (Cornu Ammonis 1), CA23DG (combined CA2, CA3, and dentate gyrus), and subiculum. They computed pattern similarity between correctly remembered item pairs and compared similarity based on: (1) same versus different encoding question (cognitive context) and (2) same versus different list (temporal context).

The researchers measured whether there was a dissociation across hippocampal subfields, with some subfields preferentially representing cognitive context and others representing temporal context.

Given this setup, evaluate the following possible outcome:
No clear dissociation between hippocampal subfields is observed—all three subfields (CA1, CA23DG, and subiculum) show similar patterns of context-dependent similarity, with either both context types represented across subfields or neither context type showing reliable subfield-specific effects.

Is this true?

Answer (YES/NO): NO